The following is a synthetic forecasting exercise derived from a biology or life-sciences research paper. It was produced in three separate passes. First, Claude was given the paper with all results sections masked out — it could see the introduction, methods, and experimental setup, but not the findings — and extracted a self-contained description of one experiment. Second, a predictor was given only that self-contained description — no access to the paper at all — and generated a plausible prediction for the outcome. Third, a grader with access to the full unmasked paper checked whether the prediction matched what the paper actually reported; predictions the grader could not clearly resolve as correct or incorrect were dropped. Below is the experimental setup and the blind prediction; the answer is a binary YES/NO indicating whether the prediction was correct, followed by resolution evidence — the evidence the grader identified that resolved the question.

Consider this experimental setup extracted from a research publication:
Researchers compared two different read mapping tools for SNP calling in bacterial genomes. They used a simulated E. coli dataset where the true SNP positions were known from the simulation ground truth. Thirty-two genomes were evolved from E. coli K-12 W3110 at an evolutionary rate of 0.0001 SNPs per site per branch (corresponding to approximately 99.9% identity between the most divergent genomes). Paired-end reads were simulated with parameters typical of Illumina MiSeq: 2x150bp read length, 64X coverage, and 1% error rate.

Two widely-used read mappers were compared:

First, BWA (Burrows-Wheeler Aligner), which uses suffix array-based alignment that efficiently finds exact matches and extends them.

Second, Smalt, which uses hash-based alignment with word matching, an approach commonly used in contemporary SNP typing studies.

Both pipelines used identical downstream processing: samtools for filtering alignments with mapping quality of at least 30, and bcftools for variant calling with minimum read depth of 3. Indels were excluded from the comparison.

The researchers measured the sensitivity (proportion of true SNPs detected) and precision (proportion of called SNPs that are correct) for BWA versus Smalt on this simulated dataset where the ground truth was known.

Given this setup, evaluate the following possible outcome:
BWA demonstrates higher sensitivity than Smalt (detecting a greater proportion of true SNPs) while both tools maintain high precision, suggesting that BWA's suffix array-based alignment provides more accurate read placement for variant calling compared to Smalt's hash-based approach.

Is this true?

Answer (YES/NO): NO